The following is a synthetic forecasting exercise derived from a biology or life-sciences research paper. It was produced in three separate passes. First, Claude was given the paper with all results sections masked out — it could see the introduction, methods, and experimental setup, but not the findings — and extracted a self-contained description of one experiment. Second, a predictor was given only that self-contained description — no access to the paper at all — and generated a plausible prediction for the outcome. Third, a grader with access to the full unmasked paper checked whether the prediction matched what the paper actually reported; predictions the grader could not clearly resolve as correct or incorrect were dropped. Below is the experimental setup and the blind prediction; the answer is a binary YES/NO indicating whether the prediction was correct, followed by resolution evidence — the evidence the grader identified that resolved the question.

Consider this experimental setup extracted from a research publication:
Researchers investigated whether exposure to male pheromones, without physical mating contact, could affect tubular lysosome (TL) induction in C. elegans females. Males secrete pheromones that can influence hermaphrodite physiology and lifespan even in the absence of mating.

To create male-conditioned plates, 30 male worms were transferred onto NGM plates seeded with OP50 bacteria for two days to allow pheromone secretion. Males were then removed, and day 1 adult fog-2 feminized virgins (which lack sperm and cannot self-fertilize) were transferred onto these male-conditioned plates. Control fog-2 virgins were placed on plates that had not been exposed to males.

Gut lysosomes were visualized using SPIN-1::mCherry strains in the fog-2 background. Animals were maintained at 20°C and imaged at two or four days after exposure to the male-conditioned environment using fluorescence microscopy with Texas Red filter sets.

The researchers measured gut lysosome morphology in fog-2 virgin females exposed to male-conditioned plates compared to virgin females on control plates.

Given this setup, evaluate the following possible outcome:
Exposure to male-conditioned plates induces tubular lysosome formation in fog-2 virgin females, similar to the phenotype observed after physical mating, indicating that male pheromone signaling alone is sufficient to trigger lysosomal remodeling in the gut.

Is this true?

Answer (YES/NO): NO